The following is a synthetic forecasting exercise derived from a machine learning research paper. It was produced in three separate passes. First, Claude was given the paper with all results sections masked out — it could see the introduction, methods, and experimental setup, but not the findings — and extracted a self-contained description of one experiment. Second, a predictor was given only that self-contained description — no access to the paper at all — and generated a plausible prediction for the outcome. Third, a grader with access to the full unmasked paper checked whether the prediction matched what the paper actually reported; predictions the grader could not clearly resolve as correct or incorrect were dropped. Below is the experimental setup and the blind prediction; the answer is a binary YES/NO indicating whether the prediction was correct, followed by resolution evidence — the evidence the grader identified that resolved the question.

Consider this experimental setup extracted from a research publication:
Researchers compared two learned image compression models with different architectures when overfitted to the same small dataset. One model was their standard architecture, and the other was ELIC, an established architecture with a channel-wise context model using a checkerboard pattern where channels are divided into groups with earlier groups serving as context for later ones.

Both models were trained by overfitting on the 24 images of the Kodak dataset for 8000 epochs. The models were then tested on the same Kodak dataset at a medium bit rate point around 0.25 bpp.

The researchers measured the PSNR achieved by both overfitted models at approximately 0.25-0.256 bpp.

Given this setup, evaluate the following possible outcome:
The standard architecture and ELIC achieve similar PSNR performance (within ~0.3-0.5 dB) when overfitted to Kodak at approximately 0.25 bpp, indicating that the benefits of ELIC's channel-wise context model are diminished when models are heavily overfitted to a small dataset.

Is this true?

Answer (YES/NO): NO